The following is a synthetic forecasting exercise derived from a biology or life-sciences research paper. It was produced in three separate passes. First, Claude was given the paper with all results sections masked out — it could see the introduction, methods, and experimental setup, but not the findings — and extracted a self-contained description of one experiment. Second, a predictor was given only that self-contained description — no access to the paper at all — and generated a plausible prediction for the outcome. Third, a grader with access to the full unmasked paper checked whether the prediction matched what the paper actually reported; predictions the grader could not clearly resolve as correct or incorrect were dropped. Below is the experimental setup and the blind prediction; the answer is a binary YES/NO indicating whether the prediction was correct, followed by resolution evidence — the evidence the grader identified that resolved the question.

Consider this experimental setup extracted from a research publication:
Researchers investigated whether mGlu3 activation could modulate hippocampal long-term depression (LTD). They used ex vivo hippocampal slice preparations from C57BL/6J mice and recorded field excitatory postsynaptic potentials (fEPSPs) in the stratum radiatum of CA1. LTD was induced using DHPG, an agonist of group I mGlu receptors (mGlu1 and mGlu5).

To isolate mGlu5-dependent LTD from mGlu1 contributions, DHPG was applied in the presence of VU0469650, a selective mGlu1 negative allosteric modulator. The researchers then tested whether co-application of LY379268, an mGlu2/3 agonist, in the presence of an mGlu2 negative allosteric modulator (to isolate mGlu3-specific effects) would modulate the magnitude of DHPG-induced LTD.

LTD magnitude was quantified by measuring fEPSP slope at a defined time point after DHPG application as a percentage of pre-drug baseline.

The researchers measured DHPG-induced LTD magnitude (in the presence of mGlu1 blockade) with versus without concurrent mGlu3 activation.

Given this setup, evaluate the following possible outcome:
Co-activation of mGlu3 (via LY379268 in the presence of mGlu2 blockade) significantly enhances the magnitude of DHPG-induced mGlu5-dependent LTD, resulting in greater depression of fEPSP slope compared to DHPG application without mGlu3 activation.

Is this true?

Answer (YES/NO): NO